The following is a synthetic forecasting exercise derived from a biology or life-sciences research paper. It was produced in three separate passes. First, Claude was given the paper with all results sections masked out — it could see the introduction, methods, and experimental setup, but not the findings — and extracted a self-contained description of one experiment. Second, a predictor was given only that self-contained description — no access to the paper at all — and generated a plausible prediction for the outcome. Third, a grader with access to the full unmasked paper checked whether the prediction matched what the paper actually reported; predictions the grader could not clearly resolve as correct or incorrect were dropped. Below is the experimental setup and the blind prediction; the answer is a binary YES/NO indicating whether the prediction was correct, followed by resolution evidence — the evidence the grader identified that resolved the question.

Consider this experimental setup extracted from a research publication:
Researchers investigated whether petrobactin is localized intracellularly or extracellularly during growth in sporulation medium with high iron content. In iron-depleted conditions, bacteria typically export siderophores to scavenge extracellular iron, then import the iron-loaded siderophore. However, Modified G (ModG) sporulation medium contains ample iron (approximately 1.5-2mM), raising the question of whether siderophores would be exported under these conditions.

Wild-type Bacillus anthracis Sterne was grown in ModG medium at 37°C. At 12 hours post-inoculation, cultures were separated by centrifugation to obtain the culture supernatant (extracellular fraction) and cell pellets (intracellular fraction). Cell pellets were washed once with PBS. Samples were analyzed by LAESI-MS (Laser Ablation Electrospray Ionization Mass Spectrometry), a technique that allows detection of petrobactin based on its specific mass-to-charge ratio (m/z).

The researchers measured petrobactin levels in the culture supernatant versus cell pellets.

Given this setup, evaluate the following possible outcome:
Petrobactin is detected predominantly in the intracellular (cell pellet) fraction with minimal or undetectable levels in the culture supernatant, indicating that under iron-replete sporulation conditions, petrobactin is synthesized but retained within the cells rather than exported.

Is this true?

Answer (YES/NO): YES